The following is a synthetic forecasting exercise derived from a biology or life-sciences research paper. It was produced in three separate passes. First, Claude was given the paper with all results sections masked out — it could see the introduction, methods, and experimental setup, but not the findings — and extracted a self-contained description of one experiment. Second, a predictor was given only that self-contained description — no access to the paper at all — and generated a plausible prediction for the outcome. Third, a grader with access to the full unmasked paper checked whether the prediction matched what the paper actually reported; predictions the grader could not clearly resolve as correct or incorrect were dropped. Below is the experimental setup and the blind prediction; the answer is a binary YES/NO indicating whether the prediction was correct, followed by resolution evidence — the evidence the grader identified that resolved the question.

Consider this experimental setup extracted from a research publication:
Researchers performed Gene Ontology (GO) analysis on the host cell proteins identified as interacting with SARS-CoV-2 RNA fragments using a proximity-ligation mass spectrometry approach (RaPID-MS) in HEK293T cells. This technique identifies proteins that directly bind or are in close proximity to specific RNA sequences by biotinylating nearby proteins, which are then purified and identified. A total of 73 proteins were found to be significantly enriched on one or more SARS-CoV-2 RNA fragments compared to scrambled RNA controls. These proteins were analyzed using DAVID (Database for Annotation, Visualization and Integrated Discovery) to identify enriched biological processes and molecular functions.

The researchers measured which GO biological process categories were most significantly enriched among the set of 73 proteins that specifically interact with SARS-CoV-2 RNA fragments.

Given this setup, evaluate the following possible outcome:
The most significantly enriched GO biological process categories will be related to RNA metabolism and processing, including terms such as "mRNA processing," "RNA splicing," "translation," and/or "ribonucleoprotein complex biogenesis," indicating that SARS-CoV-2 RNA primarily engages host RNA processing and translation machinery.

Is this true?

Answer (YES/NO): YES